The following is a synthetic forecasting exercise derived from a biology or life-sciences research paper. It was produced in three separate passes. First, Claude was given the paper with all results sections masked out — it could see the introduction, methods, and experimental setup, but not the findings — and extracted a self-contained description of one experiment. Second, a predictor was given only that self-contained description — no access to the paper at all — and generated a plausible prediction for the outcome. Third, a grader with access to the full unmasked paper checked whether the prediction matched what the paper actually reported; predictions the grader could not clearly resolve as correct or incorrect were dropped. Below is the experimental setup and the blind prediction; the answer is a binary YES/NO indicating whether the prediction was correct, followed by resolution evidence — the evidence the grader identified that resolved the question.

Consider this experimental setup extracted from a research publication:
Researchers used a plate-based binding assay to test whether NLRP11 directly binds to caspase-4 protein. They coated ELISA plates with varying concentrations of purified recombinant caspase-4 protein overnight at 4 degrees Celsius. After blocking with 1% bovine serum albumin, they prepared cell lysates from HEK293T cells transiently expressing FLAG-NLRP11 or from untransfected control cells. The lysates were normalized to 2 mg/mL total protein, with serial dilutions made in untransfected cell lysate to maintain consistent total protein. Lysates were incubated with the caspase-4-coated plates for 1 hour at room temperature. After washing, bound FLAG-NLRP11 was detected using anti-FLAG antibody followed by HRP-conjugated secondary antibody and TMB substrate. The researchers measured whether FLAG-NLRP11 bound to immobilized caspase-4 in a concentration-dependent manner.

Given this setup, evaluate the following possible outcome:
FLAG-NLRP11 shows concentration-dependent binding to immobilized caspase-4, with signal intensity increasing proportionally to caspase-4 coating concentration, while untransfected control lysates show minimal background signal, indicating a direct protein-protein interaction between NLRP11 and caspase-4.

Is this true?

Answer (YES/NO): NO